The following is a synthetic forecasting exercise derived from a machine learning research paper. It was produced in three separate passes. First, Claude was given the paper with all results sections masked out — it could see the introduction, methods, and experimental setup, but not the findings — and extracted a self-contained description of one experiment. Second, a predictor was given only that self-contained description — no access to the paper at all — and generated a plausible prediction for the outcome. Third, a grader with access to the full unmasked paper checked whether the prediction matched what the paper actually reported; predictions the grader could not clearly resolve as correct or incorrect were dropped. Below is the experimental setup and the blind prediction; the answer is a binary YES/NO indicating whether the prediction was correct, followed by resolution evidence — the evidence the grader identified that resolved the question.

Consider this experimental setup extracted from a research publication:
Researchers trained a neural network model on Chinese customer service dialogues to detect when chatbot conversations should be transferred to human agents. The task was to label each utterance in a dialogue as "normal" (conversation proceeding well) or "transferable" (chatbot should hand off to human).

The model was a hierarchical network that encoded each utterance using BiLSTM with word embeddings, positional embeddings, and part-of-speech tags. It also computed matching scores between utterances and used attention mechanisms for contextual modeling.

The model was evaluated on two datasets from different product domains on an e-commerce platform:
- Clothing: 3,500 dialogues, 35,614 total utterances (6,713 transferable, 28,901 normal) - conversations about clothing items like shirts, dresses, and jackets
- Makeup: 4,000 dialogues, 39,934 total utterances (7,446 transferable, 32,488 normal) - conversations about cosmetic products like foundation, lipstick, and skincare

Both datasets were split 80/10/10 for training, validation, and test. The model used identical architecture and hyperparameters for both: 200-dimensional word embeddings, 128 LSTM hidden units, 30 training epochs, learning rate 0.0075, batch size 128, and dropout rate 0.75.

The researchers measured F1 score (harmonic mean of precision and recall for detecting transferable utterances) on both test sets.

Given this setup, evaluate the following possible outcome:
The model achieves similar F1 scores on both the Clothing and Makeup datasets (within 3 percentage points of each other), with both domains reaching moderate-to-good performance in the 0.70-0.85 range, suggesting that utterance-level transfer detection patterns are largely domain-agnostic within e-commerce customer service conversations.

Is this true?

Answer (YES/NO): NO